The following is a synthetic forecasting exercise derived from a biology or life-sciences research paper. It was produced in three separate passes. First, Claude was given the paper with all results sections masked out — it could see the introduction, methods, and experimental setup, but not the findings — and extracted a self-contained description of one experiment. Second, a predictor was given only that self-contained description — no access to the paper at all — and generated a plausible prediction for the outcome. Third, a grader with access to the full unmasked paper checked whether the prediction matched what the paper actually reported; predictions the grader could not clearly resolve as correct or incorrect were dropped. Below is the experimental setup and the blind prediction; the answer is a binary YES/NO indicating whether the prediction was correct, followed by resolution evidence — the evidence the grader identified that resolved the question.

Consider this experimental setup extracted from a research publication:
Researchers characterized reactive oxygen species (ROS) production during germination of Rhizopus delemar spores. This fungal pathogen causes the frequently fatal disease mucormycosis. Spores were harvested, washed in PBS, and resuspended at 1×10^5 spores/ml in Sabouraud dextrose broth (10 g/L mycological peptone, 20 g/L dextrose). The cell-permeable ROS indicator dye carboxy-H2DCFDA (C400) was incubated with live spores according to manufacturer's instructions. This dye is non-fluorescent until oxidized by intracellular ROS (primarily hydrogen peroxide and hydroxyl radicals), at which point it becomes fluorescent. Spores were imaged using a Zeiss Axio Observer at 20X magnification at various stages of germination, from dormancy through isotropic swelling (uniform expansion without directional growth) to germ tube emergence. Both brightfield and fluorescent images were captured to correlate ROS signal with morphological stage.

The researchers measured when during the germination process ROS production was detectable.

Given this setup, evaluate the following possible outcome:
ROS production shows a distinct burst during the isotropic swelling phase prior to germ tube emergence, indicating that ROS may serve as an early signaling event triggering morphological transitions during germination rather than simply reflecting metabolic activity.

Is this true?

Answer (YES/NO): NO